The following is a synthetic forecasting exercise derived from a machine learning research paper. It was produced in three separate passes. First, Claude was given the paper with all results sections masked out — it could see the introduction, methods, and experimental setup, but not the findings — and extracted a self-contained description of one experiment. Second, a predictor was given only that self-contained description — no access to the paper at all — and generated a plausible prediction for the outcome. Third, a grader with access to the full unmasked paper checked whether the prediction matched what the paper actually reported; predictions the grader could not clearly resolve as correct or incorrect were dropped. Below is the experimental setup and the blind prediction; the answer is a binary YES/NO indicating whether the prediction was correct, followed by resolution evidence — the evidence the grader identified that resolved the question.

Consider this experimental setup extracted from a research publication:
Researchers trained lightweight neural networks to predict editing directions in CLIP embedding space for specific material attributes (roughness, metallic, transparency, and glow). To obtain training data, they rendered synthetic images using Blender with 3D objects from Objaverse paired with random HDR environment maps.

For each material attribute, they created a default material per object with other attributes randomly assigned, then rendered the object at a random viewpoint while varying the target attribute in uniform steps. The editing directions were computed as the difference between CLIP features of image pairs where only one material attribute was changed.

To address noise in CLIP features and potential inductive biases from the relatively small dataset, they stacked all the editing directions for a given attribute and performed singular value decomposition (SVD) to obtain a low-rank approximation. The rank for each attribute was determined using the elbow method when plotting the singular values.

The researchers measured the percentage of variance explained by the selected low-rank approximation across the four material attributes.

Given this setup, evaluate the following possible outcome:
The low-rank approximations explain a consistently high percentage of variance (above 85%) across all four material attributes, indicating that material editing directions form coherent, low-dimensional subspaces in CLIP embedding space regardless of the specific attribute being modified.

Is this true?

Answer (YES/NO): NO